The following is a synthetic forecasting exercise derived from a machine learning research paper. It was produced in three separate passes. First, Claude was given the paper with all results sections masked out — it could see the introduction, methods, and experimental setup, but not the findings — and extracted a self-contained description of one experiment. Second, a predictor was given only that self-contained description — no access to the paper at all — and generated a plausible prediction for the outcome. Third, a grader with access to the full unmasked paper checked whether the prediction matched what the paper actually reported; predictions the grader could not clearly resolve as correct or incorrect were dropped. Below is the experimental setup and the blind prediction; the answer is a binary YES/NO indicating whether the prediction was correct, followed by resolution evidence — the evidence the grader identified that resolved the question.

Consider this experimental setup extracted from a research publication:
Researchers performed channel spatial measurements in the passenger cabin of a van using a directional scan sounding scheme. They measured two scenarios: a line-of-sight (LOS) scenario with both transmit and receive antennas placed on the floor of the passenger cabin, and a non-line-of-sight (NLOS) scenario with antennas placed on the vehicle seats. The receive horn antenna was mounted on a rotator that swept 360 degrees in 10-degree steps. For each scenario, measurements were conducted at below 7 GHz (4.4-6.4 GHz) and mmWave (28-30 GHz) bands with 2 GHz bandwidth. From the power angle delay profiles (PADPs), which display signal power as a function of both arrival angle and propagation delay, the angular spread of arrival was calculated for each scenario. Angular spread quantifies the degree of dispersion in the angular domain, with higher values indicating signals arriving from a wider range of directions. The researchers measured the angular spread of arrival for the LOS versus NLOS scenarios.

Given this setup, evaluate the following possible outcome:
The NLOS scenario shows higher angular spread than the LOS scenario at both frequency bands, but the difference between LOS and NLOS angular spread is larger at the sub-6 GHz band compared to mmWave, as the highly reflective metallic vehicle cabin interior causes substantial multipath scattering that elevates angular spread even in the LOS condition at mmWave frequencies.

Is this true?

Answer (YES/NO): NO